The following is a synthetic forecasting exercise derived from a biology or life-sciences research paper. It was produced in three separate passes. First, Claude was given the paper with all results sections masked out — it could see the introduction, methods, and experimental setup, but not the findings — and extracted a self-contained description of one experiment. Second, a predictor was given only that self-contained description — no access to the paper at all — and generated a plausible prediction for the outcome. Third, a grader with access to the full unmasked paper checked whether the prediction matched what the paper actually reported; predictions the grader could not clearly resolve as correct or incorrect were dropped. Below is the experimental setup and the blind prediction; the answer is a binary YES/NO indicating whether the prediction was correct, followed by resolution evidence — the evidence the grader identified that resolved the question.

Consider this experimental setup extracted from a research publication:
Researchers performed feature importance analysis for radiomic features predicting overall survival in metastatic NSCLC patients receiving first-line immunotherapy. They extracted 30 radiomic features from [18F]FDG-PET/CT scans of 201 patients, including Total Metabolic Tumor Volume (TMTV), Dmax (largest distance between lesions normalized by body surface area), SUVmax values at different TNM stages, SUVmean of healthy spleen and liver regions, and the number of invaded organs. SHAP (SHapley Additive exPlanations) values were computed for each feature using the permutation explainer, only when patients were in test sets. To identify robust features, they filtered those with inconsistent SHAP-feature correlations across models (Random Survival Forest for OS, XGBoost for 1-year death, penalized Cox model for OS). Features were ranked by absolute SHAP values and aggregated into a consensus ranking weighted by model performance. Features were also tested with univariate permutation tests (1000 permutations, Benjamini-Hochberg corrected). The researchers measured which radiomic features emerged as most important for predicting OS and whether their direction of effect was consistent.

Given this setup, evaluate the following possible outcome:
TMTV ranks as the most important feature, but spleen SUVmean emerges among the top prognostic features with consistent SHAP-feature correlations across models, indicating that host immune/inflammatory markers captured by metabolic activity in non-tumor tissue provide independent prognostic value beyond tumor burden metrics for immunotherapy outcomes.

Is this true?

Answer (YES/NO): NO